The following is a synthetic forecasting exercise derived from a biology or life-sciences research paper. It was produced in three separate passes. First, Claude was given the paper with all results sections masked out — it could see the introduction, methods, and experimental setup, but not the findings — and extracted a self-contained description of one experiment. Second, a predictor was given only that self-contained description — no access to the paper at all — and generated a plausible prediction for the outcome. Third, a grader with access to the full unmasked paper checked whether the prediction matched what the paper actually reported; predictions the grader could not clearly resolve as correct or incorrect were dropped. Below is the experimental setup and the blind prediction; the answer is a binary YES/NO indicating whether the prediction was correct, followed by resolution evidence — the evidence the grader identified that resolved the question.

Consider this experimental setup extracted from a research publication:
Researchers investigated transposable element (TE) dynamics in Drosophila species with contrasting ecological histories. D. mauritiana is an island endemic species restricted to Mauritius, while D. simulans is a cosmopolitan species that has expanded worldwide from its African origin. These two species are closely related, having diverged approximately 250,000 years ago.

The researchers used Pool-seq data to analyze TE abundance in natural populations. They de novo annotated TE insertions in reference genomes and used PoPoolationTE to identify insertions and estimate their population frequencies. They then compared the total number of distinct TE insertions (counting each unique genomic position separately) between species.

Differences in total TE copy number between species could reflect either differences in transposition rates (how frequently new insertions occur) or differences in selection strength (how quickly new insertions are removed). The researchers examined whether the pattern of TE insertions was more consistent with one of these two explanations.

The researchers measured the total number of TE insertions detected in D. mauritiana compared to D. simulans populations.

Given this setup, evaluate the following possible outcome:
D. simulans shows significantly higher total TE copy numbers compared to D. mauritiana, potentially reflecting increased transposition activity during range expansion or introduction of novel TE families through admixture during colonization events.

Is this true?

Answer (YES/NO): YES